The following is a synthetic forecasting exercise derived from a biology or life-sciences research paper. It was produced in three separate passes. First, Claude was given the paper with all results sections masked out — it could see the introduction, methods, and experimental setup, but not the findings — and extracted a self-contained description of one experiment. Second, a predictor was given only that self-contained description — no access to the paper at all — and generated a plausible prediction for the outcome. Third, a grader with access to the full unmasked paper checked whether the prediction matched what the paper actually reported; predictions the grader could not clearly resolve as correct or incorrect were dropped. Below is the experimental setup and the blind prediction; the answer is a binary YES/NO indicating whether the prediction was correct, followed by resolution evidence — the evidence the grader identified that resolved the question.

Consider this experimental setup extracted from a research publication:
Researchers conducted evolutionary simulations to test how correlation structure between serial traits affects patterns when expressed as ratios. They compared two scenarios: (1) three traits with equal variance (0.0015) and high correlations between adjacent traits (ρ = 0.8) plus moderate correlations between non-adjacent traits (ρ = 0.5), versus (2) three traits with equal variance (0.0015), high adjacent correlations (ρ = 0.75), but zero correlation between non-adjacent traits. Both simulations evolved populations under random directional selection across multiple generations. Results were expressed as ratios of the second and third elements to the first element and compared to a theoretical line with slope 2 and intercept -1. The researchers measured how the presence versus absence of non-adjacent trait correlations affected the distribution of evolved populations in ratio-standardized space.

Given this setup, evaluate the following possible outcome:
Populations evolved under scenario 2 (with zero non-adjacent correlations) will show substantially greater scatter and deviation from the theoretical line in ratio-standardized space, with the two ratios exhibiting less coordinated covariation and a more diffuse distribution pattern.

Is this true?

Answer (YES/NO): NO